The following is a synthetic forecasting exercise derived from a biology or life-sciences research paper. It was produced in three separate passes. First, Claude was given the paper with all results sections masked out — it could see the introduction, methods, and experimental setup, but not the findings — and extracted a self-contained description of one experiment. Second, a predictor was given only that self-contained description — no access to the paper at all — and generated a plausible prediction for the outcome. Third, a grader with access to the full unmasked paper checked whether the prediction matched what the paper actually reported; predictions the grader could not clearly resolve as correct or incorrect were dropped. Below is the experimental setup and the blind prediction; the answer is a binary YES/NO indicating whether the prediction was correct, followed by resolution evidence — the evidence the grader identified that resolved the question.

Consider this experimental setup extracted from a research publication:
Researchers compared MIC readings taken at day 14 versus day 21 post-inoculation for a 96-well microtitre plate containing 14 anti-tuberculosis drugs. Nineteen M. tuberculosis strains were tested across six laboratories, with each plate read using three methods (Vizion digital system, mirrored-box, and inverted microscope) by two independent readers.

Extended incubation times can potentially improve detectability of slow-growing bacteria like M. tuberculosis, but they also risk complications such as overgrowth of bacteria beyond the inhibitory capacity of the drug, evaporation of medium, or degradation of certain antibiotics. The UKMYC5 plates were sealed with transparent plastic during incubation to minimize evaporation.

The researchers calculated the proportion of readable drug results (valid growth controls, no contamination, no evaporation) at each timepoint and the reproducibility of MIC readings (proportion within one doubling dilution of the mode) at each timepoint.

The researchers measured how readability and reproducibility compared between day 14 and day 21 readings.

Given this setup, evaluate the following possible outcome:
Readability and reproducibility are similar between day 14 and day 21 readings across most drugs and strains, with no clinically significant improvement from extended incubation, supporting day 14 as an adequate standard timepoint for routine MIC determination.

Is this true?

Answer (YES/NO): NO